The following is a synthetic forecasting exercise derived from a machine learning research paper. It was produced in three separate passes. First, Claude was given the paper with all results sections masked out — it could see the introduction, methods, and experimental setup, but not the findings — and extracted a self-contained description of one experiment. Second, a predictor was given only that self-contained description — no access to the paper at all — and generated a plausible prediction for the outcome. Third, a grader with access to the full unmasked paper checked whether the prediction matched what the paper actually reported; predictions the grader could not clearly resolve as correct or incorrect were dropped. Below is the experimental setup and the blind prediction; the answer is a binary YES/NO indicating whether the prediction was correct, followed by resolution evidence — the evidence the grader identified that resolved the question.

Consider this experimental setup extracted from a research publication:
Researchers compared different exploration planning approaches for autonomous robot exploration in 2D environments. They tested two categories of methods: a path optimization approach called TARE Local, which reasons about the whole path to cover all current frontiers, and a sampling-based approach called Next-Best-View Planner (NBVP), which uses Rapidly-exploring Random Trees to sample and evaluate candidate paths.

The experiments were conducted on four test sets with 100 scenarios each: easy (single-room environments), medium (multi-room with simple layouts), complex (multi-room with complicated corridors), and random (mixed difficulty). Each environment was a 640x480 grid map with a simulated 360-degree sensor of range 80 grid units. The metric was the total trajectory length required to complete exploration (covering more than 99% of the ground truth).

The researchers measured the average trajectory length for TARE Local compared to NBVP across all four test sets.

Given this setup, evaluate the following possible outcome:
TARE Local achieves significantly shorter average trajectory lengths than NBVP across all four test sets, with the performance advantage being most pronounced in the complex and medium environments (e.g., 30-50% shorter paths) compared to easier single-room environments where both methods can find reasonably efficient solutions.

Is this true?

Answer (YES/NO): NO